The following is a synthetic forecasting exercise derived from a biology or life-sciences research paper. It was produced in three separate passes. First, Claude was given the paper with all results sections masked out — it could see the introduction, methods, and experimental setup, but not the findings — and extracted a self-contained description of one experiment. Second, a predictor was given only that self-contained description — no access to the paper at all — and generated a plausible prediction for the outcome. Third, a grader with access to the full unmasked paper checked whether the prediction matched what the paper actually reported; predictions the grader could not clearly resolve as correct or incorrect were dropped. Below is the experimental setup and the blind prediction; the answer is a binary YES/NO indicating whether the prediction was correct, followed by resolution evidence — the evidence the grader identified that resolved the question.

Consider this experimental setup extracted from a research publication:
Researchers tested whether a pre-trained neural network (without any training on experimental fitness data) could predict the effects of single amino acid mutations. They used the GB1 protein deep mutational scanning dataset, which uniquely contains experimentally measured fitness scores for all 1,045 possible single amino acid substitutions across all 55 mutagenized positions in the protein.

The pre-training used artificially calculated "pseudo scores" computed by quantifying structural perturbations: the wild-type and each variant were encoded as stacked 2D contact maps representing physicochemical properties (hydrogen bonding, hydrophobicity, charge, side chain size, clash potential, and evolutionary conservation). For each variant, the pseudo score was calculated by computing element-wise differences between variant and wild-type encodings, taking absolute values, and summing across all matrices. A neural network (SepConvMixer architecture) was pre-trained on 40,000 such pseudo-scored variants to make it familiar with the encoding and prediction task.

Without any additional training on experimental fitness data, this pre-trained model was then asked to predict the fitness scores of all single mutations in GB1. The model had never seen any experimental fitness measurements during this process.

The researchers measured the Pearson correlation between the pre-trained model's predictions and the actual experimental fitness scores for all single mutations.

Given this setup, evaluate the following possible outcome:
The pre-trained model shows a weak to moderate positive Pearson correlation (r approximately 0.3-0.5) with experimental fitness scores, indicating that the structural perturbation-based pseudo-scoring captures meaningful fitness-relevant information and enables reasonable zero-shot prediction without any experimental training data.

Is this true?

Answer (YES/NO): NO